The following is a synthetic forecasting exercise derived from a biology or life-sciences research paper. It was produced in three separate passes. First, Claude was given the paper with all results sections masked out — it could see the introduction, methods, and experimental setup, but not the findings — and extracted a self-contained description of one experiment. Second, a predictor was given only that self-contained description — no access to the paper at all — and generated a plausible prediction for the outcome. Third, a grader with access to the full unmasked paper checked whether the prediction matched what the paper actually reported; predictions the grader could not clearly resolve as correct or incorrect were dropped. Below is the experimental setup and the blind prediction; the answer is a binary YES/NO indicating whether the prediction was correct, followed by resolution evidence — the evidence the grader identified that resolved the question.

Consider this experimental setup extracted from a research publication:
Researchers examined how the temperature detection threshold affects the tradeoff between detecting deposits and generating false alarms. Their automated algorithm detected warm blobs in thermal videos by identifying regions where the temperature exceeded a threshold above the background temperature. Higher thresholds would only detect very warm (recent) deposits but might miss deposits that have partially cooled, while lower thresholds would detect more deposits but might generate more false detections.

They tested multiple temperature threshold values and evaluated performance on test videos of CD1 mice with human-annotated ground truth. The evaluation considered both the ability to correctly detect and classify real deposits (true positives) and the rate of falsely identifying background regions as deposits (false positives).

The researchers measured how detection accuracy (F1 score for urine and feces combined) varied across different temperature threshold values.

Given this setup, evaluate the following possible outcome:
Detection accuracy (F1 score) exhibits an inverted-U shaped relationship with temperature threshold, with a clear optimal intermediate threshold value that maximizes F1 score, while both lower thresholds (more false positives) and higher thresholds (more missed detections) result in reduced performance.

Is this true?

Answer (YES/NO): NO